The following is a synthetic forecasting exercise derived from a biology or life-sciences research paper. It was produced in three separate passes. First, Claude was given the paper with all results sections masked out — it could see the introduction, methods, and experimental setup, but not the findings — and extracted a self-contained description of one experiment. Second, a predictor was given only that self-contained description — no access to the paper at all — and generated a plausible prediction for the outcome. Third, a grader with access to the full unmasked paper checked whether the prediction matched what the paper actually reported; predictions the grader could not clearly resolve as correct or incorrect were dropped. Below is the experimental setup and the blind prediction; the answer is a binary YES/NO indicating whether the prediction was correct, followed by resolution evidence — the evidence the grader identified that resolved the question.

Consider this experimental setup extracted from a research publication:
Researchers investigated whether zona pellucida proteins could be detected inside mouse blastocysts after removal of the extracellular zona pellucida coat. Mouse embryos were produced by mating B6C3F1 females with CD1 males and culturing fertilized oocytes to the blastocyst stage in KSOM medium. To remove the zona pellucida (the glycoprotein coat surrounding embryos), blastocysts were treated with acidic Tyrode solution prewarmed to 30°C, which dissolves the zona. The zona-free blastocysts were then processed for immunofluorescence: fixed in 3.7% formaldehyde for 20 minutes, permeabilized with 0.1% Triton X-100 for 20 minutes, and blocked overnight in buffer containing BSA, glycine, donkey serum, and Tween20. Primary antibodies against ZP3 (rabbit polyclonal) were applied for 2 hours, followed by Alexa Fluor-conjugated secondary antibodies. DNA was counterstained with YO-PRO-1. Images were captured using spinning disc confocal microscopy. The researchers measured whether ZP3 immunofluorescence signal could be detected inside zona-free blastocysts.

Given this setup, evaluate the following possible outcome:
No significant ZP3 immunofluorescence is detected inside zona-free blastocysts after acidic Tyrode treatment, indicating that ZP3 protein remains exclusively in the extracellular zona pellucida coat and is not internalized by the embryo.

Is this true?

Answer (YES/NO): NO